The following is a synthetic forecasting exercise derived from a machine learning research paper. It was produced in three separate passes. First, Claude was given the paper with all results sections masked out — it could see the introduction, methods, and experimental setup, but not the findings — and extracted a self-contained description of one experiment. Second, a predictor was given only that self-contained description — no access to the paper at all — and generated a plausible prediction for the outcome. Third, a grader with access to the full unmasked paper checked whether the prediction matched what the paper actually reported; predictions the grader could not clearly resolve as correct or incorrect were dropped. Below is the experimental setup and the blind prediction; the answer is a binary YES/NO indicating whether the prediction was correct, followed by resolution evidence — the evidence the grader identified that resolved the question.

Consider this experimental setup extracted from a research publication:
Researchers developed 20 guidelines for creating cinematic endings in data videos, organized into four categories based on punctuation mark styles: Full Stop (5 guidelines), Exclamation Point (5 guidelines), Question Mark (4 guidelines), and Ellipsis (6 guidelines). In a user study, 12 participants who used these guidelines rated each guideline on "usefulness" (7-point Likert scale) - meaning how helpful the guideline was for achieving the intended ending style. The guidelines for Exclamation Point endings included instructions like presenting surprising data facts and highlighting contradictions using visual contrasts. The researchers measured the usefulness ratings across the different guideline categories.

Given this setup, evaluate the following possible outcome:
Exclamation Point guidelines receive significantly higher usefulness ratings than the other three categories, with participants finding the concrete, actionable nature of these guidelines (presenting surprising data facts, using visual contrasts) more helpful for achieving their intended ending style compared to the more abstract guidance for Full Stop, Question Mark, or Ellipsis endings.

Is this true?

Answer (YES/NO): NO